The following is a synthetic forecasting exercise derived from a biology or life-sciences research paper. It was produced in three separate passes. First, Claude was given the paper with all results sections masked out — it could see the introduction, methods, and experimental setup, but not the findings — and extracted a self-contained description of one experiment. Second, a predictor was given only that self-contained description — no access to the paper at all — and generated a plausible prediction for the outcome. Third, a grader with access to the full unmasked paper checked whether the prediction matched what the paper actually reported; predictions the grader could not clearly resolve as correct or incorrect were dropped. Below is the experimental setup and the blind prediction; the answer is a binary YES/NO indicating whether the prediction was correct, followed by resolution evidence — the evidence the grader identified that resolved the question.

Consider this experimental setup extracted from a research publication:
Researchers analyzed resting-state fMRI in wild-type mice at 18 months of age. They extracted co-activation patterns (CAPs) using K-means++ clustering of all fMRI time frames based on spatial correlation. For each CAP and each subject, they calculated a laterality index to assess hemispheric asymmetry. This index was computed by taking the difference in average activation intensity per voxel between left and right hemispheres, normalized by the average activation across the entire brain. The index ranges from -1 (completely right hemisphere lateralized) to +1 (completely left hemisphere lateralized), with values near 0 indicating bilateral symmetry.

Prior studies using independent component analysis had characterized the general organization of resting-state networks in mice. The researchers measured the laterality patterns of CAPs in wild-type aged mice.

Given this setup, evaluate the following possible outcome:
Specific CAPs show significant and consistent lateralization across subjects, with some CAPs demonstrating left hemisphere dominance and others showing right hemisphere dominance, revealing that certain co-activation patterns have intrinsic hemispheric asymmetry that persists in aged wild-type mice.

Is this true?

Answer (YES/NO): NO